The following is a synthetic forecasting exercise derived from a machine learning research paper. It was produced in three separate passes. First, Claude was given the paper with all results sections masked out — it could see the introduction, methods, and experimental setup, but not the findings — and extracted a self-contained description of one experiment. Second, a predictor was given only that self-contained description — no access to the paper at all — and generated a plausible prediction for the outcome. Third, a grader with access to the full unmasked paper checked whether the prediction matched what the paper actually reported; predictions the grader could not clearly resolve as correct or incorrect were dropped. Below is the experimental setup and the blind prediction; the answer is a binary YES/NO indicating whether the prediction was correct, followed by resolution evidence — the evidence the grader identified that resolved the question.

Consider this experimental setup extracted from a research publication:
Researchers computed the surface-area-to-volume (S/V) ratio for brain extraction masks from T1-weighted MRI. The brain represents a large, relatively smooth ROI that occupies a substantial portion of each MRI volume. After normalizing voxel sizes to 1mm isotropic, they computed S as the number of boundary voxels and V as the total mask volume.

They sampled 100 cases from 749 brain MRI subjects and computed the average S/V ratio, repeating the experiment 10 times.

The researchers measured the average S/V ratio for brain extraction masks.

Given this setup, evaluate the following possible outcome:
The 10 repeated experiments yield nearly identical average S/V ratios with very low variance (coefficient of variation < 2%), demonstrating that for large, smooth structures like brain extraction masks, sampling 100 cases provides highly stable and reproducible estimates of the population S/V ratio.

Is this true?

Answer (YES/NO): YES